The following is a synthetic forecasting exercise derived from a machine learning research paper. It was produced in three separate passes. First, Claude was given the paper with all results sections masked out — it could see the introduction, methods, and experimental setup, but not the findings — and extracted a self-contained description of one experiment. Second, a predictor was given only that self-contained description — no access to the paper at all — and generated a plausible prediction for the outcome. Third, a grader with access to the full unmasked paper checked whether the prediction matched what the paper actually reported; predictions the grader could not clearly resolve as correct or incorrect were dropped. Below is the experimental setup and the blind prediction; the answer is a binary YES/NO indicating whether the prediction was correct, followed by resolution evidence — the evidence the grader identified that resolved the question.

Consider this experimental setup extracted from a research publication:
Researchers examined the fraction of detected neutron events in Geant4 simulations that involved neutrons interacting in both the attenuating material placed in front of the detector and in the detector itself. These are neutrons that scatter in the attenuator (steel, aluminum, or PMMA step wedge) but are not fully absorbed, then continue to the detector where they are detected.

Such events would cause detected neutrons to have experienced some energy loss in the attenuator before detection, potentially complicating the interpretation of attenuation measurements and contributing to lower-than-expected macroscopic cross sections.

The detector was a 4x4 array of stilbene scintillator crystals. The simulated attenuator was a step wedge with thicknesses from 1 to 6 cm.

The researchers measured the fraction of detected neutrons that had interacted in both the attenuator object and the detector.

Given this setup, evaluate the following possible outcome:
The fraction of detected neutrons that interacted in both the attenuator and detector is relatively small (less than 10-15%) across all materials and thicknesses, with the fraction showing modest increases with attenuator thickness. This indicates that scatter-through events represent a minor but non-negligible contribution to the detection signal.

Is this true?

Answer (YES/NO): NO